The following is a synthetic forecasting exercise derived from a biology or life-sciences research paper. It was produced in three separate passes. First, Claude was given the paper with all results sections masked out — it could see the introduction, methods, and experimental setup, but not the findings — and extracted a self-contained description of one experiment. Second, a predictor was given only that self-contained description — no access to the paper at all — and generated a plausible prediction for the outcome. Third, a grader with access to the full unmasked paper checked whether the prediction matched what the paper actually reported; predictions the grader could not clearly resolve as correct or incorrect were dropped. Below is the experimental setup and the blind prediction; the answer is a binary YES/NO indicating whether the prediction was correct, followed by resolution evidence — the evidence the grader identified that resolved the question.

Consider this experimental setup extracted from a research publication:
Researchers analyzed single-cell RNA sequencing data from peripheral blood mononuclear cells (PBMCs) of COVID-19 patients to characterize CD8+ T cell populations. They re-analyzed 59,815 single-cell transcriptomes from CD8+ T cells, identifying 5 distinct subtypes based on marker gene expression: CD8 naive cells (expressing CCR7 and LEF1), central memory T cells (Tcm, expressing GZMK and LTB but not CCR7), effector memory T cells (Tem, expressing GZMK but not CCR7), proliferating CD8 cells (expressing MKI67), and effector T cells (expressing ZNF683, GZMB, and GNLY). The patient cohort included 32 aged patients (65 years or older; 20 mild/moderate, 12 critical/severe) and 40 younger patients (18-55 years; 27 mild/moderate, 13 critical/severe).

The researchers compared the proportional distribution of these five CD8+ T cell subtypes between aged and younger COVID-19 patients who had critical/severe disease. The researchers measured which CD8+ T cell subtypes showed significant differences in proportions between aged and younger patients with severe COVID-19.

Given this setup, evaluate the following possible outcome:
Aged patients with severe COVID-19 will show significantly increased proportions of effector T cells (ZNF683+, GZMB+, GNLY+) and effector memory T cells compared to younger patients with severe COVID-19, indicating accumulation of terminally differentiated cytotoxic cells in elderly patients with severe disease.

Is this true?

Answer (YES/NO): NO